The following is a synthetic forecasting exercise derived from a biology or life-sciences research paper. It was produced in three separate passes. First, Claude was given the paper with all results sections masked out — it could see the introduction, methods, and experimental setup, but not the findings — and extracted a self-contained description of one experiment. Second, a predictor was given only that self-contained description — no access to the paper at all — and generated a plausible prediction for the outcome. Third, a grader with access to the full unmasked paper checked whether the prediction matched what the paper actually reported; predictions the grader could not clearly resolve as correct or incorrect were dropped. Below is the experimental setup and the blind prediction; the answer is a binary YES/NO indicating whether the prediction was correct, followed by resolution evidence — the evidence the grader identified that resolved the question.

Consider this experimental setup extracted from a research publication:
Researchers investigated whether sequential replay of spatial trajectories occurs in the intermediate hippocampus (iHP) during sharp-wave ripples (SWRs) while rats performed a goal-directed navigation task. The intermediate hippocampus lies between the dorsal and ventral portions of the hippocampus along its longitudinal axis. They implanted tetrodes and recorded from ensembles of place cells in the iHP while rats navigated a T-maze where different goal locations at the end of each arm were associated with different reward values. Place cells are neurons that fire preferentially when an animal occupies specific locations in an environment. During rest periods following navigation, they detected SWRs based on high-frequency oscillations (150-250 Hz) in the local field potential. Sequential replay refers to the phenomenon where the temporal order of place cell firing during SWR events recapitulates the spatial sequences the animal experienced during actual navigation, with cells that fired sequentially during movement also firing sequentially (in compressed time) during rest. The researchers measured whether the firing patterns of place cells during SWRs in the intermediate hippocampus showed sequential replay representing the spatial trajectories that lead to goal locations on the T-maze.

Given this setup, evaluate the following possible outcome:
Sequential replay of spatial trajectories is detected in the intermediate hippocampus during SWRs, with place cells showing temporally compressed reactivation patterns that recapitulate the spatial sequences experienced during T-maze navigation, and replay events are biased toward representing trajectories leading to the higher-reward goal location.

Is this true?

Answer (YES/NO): NO